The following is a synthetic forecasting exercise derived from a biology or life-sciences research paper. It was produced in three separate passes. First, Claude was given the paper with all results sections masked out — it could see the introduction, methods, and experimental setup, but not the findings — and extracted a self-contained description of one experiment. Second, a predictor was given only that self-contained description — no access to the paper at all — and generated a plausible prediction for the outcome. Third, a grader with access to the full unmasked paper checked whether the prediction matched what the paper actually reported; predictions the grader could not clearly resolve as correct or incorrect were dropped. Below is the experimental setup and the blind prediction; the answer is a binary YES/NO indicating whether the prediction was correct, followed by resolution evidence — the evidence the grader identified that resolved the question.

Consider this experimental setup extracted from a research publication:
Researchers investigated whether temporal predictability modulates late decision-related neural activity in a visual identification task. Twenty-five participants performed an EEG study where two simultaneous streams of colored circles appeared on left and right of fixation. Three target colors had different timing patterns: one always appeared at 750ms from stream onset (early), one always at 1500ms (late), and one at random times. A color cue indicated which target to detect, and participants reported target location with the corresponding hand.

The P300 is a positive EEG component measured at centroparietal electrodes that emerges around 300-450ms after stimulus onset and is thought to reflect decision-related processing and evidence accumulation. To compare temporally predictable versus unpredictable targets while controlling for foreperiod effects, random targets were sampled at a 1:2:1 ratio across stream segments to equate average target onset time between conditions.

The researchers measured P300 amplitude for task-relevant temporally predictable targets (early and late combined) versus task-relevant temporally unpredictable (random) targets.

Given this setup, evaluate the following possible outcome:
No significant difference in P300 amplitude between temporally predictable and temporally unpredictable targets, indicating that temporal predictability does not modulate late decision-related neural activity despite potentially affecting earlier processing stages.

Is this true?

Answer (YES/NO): NO